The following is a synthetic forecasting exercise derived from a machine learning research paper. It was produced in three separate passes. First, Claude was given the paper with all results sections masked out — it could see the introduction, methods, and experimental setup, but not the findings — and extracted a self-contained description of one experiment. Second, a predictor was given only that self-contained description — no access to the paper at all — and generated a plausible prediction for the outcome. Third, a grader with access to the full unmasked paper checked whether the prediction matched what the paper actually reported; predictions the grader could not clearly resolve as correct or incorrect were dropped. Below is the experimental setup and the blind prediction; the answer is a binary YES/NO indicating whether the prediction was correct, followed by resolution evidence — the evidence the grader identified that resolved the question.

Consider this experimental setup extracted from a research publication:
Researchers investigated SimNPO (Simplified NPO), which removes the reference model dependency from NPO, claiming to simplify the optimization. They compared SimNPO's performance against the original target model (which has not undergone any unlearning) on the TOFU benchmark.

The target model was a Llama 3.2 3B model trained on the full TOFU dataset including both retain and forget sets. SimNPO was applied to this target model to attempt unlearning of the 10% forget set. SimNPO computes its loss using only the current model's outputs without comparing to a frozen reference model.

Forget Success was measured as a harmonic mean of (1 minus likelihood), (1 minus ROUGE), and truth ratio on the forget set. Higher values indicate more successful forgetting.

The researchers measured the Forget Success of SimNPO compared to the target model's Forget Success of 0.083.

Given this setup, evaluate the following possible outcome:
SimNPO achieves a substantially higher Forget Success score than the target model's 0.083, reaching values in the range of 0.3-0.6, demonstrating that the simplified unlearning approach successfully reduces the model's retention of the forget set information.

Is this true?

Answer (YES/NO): NO